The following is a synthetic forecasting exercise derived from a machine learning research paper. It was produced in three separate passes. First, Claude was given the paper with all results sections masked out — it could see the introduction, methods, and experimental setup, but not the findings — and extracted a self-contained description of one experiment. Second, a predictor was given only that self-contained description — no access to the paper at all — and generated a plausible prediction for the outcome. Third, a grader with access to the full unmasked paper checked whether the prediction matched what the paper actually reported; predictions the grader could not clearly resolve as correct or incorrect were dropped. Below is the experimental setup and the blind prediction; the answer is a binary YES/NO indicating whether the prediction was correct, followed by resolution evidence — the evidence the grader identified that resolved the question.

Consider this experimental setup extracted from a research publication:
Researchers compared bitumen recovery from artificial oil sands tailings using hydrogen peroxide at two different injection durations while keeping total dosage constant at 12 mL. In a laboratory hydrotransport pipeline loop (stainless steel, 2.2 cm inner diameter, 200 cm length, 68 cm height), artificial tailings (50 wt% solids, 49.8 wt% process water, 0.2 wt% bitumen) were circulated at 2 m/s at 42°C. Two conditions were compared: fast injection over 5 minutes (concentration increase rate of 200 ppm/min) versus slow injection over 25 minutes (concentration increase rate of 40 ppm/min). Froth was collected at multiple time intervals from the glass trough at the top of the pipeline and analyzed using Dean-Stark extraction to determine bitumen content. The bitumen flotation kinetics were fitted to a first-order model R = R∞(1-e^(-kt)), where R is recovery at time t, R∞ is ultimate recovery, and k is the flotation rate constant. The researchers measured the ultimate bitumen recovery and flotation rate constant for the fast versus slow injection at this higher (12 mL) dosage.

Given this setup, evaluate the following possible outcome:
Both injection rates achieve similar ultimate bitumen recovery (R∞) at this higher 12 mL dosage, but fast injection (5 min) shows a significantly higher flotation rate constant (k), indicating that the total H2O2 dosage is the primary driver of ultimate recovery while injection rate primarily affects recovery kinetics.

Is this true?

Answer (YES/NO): YES